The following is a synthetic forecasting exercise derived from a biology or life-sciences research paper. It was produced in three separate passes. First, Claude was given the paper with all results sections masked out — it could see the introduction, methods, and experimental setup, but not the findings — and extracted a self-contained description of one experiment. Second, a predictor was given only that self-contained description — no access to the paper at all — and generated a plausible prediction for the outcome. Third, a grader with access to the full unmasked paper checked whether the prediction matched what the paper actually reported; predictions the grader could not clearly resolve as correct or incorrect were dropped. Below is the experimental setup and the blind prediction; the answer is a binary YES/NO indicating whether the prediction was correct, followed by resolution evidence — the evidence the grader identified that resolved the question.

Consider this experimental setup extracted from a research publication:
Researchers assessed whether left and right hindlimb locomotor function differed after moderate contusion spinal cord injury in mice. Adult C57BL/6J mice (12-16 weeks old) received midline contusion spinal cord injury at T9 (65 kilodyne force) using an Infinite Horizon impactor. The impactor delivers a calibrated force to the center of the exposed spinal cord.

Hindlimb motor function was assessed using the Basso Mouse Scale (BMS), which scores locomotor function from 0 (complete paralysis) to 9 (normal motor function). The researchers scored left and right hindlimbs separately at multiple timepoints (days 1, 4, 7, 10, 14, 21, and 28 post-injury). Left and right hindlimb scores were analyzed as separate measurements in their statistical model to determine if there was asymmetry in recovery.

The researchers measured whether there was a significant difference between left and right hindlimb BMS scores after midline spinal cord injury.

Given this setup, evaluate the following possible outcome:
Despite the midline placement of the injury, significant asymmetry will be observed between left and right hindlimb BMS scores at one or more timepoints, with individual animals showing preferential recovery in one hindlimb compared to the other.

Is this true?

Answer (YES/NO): NO